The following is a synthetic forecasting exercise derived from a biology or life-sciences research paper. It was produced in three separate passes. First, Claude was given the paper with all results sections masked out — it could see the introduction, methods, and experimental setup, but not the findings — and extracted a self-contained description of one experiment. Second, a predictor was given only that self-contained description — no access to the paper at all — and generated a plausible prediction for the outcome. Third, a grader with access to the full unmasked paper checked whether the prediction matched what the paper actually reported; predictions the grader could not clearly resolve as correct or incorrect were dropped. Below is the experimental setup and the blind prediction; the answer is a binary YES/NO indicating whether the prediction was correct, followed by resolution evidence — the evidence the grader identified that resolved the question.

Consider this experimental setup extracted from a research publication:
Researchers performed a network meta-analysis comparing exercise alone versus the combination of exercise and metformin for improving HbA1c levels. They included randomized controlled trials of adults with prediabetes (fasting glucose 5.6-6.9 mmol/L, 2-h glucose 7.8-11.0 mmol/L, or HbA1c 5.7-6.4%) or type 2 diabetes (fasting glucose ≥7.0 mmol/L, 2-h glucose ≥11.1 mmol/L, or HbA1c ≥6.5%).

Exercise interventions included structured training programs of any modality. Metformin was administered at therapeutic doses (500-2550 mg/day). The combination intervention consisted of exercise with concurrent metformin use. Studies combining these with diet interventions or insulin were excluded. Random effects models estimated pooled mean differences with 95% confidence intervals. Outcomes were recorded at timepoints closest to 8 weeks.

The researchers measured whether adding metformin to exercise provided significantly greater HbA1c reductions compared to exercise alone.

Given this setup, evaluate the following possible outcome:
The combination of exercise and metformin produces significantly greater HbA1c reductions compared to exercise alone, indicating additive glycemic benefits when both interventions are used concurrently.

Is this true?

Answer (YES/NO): YES